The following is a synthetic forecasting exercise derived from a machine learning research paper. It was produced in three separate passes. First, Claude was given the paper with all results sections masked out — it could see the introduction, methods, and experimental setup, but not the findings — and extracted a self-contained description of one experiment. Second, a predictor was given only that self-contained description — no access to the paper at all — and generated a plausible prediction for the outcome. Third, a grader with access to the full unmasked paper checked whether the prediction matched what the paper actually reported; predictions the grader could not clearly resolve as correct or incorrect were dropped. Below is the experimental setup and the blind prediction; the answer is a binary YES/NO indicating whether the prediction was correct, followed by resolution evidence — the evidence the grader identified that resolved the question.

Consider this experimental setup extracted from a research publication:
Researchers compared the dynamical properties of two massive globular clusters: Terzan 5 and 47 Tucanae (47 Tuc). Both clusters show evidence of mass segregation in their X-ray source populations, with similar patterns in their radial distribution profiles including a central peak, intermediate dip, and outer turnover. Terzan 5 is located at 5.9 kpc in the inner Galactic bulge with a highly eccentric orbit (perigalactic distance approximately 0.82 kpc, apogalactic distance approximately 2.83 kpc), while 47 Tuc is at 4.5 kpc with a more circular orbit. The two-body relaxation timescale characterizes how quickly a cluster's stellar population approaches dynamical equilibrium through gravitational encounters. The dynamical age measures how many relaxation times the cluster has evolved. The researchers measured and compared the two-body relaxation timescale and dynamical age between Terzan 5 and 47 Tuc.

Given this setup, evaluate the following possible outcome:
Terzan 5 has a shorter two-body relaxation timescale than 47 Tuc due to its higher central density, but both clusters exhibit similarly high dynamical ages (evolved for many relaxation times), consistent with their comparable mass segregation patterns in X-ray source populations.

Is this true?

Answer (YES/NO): NO